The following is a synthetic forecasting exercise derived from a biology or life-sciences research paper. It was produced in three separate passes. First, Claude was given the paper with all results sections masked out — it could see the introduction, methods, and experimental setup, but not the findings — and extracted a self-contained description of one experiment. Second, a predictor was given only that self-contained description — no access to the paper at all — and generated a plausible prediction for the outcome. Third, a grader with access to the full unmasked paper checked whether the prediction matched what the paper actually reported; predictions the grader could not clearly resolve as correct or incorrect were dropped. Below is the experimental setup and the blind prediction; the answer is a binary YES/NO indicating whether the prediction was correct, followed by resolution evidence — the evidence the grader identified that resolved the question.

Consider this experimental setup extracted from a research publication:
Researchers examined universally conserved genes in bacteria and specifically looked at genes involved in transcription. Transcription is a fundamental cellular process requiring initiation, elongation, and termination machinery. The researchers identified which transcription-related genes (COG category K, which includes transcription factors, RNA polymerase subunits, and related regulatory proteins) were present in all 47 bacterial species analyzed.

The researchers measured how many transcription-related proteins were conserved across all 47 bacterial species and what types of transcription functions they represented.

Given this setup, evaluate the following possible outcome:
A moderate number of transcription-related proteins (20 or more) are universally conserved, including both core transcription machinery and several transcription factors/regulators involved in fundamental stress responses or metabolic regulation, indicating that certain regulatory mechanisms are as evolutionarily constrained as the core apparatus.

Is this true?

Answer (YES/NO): NO